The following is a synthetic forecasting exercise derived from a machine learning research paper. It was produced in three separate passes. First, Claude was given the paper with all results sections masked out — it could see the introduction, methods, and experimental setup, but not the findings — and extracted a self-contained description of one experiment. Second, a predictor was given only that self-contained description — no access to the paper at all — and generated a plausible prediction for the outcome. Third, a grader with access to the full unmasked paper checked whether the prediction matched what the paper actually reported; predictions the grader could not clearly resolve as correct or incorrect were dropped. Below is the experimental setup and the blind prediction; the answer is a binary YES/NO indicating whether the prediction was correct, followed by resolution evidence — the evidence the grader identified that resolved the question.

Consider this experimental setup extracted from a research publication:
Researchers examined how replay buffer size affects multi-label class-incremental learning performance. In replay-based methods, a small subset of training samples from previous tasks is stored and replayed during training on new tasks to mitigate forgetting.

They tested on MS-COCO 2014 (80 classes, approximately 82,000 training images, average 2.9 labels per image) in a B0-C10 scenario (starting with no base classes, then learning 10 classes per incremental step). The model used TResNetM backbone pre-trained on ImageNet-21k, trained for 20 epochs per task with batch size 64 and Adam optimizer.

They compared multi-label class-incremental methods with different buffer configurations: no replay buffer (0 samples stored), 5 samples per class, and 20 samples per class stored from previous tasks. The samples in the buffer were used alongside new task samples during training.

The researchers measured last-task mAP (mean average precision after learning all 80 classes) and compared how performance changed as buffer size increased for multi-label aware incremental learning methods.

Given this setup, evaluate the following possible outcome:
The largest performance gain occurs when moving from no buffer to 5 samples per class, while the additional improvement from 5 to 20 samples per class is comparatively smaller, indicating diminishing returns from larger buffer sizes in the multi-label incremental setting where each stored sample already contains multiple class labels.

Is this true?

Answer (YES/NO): NO